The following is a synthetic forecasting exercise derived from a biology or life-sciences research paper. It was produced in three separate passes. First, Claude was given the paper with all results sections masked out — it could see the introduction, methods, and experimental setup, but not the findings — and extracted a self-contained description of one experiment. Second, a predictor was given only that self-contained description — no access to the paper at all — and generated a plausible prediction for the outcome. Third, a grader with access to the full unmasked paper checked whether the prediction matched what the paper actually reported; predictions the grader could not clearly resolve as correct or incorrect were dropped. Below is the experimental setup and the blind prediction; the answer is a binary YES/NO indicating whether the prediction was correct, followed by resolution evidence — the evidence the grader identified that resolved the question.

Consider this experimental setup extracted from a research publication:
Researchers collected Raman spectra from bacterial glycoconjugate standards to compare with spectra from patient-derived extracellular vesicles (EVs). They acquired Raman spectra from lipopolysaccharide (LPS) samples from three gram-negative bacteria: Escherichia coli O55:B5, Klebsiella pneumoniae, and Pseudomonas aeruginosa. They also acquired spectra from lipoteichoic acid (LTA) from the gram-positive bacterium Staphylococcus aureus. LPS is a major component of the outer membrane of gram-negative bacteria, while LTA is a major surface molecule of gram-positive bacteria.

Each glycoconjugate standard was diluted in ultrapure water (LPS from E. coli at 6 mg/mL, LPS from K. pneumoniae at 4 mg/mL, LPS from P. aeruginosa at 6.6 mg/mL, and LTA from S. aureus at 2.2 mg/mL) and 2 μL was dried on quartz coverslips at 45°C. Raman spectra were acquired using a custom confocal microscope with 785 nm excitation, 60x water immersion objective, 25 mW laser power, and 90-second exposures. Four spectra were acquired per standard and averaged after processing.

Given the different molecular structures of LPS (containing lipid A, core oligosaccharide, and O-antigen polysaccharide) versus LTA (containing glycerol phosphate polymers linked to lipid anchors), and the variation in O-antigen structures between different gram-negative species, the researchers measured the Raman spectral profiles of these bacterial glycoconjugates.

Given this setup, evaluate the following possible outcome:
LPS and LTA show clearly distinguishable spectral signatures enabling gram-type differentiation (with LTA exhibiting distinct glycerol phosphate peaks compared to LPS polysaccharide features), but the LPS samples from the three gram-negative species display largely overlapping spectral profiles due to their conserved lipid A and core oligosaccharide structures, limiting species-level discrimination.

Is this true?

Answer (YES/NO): NO